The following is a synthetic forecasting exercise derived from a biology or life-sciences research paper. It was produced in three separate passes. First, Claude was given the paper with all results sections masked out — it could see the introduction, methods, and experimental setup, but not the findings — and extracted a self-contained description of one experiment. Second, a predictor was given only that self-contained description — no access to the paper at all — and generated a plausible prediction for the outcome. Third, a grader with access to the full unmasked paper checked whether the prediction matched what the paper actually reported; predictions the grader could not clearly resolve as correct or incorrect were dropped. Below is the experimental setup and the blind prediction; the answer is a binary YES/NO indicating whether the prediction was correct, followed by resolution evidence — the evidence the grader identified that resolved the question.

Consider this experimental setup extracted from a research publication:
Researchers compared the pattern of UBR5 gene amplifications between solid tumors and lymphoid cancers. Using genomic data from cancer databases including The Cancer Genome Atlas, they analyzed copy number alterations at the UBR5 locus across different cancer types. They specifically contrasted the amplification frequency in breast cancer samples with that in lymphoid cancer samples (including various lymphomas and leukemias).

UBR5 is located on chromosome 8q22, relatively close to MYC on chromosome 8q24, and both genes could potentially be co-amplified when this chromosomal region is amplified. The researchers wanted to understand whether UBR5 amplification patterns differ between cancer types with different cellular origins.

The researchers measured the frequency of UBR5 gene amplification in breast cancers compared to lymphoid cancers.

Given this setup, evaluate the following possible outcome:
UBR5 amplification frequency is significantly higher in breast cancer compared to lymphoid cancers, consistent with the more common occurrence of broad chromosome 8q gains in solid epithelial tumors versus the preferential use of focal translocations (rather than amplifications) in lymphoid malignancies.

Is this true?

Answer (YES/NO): YES